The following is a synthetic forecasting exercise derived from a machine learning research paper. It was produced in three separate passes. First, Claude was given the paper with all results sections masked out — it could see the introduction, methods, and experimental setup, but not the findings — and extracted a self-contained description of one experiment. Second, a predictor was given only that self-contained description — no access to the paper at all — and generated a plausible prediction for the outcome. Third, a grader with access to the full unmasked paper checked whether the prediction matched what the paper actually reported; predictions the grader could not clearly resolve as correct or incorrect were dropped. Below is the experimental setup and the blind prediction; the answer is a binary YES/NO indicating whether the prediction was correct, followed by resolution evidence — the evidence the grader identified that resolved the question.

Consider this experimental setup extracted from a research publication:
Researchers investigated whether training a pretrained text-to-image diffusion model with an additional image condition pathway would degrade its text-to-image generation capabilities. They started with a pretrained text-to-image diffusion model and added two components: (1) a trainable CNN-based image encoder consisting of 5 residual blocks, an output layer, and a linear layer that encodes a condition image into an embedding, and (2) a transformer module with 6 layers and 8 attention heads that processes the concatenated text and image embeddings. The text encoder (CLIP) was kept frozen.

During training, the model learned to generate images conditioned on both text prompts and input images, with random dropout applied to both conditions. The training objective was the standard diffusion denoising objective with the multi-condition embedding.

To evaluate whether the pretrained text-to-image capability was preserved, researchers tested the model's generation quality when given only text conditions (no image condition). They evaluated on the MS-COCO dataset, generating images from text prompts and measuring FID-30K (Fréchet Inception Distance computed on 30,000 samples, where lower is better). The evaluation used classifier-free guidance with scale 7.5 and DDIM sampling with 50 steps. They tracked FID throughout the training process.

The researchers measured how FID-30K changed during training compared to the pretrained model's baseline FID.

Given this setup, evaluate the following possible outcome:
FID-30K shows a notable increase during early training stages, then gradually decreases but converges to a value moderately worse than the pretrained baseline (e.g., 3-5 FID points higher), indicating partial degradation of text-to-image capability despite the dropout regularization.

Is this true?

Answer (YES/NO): NO